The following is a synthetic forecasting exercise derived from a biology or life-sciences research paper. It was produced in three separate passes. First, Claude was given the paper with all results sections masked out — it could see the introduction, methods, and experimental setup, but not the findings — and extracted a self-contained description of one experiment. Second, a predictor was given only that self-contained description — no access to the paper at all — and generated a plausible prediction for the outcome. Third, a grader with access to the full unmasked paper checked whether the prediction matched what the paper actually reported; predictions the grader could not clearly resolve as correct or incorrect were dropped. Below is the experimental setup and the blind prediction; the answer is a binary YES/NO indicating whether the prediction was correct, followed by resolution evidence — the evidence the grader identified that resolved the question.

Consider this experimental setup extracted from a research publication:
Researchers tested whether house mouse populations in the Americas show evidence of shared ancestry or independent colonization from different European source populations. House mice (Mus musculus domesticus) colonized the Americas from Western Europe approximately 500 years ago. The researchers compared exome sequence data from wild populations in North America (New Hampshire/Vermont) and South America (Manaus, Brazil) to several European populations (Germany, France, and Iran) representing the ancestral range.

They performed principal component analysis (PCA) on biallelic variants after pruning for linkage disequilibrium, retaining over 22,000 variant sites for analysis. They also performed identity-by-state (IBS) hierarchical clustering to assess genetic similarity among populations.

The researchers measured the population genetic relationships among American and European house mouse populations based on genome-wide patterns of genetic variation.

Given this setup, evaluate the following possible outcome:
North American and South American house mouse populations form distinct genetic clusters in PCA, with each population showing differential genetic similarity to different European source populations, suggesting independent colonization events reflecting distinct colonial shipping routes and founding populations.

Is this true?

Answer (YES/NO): YES